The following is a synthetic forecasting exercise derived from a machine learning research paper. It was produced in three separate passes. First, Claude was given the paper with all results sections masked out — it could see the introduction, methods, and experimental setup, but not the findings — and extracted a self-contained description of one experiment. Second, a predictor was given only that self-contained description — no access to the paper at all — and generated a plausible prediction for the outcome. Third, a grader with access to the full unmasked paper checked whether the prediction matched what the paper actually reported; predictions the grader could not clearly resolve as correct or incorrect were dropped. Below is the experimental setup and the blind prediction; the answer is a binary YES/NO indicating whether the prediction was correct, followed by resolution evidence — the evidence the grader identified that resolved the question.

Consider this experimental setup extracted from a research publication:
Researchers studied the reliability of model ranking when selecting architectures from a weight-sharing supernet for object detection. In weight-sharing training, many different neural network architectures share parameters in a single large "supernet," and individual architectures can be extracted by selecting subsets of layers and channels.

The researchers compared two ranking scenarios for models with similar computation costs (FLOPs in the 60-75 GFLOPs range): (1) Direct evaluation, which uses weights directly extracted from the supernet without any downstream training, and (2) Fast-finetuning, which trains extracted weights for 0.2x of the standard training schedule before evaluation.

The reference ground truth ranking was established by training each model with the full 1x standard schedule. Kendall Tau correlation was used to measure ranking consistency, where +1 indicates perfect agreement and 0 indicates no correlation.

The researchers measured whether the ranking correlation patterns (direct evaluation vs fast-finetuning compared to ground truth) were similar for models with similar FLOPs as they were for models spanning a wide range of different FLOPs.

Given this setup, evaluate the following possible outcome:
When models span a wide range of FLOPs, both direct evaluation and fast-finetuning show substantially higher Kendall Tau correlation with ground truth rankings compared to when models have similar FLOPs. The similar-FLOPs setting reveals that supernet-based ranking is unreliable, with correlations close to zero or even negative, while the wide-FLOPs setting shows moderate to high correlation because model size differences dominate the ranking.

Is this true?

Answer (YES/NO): NO